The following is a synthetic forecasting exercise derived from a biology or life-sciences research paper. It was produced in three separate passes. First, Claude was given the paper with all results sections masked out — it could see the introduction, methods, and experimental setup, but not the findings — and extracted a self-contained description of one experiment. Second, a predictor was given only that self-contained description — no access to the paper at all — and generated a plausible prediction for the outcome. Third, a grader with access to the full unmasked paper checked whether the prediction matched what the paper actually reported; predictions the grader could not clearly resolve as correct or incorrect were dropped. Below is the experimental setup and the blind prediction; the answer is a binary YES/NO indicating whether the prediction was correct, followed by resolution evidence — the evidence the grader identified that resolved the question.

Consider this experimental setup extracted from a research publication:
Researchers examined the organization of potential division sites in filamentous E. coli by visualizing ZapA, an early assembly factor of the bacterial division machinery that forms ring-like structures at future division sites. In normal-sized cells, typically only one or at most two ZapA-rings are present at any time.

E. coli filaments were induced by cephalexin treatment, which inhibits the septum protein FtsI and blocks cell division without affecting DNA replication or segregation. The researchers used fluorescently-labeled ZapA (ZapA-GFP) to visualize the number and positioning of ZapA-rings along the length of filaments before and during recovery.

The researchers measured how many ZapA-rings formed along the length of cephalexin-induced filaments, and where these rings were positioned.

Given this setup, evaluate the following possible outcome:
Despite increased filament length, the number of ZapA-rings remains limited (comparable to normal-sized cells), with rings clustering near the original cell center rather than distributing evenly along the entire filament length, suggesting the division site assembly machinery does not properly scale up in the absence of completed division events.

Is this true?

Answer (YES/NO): NO